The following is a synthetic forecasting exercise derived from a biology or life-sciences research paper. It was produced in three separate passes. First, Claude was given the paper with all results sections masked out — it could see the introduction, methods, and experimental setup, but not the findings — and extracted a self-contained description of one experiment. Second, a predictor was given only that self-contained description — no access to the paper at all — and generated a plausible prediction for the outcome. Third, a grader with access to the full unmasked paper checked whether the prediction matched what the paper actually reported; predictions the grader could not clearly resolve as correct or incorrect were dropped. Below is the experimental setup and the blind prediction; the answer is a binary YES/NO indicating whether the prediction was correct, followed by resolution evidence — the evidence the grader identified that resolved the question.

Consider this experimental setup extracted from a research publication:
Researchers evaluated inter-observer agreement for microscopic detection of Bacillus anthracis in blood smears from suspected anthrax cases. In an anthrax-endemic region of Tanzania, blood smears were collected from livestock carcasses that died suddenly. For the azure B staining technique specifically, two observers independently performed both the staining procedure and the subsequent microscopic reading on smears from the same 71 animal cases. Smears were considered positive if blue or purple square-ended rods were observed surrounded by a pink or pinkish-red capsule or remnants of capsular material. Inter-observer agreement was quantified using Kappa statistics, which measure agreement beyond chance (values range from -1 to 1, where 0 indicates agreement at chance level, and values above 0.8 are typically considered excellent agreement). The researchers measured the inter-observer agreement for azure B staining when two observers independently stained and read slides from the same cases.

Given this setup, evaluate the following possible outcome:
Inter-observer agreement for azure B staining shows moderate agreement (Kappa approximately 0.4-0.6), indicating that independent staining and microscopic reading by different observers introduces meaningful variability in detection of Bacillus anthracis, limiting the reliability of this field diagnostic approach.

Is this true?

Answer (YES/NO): NO